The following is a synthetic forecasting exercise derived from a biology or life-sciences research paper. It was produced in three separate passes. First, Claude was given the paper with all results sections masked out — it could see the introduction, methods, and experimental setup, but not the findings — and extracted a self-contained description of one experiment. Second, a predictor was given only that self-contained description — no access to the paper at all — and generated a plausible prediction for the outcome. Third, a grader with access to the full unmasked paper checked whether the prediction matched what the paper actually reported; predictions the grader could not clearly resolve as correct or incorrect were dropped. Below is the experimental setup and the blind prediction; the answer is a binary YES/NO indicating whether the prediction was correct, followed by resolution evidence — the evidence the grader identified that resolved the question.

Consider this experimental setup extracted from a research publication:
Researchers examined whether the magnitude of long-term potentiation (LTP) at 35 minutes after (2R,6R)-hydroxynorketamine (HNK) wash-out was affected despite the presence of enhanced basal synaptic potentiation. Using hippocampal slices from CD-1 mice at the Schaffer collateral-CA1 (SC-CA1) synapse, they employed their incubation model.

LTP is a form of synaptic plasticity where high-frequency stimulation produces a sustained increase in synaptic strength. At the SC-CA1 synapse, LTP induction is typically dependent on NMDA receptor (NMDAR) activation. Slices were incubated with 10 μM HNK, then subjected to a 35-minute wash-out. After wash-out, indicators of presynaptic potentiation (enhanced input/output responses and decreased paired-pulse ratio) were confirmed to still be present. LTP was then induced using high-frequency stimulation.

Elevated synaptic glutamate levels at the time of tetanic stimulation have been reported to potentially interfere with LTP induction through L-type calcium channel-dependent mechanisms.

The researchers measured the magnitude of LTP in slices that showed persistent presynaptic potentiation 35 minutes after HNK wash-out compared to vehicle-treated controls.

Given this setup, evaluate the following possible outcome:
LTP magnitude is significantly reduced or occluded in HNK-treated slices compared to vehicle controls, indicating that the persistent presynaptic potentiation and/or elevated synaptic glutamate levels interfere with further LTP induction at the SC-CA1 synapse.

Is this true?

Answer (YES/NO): YES